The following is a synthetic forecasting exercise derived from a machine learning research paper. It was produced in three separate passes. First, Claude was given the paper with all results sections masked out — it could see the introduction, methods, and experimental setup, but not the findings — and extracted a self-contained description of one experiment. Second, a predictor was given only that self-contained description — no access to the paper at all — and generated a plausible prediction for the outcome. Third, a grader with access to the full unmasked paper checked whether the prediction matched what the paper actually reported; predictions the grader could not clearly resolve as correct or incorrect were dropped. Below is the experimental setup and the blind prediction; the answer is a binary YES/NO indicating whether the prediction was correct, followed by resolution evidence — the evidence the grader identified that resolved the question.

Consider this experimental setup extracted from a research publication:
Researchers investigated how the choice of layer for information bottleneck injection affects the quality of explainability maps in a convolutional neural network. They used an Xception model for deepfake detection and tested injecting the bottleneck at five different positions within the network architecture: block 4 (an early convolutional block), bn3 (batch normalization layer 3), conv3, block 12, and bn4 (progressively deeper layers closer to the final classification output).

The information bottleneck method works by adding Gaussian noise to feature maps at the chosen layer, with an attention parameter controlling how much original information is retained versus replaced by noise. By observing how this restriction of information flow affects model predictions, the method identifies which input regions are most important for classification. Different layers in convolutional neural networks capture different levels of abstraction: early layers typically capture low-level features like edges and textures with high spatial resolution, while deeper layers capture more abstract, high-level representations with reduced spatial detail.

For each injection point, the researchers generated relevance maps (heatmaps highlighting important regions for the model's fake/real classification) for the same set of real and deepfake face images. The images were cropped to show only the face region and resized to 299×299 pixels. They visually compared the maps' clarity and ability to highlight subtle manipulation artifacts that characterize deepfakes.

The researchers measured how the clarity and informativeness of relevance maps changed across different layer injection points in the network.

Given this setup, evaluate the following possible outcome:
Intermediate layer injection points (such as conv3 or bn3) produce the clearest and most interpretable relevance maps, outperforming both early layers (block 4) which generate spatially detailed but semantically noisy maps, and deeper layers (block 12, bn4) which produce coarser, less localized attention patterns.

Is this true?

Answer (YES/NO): NO